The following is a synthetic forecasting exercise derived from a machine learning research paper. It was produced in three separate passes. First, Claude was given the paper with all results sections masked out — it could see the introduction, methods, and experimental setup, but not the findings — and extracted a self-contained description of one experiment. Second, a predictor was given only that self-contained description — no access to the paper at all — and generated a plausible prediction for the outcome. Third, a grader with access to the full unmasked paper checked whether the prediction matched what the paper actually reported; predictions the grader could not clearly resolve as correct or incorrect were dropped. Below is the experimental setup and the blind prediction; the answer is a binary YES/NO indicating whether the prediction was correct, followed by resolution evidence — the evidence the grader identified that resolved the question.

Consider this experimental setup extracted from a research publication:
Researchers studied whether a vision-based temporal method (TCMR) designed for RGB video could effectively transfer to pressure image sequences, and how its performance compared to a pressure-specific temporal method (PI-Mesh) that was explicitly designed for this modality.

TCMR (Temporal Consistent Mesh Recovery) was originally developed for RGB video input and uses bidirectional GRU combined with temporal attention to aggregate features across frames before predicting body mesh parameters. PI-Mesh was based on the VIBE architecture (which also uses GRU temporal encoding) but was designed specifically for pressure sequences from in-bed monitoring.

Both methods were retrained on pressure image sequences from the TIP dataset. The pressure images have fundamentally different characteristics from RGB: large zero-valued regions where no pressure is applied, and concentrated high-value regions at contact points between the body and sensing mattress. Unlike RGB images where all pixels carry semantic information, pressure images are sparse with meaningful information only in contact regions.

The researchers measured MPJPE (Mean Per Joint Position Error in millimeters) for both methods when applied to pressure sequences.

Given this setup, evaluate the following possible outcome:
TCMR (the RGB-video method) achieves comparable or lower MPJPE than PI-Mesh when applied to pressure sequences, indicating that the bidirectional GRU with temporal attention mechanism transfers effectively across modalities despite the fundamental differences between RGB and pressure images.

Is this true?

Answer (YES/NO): YES